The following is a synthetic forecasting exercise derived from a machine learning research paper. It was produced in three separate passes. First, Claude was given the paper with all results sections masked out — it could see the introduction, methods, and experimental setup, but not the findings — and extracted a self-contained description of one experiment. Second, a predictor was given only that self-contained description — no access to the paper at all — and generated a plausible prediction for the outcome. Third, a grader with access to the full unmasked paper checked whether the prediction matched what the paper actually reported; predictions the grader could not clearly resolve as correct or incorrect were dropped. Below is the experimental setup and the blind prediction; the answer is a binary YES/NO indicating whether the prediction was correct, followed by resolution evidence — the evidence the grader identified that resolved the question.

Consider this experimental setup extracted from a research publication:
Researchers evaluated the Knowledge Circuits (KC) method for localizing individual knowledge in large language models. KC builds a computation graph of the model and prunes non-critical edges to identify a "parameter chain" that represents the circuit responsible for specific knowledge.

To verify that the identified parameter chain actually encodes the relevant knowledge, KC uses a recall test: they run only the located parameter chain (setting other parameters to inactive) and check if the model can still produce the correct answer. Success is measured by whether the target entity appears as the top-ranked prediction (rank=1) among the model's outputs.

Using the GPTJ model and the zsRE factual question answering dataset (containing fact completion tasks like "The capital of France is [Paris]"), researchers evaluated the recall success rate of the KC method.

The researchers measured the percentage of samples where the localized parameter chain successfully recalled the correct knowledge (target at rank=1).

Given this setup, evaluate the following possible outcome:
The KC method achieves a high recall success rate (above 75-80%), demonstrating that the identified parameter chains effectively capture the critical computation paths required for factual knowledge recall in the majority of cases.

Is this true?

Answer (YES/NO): NO